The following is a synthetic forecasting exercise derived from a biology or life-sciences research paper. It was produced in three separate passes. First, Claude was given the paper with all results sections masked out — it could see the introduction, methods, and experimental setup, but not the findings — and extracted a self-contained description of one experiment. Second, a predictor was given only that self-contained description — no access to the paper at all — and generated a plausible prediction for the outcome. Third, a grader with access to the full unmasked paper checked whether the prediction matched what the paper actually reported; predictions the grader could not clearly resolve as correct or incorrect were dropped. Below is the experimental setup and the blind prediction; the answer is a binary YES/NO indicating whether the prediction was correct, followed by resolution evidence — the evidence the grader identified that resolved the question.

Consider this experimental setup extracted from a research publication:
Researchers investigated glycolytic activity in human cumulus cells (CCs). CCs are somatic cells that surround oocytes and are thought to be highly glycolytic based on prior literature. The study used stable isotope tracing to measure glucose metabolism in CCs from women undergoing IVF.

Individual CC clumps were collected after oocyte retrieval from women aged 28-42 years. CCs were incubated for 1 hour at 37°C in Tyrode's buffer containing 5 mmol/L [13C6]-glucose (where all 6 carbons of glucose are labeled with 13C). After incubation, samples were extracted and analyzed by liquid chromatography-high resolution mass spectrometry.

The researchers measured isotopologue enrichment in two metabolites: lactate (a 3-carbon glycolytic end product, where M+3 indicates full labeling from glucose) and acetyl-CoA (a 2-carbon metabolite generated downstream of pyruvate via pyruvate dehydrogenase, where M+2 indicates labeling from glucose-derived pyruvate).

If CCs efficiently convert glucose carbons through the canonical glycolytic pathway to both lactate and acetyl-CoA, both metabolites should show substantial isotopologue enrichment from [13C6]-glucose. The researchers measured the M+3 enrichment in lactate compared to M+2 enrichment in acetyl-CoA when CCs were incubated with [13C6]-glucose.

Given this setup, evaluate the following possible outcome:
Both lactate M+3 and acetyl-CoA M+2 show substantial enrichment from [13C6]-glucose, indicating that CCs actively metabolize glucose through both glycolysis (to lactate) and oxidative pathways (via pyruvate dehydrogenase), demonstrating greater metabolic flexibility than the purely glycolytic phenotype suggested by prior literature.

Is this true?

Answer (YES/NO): NO